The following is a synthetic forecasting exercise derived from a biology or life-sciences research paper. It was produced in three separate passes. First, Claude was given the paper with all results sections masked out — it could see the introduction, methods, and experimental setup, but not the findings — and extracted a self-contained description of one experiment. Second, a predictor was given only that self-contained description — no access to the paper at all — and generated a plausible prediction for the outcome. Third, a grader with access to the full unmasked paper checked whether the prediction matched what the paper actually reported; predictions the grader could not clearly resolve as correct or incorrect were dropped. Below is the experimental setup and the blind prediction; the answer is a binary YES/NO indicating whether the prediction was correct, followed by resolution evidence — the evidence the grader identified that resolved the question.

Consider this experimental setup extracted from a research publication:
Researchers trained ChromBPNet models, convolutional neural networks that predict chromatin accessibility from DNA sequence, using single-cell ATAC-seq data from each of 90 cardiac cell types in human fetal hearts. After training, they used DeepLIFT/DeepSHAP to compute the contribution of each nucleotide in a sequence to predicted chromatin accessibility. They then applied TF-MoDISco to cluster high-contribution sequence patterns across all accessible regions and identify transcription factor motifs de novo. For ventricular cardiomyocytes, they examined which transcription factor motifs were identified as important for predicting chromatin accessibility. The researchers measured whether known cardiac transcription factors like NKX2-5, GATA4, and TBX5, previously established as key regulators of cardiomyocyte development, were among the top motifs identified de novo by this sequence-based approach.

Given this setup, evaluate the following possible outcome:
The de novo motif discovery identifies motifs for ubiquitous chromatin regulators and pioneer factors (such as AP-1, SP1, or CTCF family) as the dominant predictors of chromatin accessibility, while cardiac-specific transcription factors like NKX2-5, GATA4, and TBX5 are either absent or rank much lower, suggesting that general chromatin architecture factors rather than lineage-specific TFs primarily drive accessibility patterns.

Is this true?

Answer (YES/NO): NO